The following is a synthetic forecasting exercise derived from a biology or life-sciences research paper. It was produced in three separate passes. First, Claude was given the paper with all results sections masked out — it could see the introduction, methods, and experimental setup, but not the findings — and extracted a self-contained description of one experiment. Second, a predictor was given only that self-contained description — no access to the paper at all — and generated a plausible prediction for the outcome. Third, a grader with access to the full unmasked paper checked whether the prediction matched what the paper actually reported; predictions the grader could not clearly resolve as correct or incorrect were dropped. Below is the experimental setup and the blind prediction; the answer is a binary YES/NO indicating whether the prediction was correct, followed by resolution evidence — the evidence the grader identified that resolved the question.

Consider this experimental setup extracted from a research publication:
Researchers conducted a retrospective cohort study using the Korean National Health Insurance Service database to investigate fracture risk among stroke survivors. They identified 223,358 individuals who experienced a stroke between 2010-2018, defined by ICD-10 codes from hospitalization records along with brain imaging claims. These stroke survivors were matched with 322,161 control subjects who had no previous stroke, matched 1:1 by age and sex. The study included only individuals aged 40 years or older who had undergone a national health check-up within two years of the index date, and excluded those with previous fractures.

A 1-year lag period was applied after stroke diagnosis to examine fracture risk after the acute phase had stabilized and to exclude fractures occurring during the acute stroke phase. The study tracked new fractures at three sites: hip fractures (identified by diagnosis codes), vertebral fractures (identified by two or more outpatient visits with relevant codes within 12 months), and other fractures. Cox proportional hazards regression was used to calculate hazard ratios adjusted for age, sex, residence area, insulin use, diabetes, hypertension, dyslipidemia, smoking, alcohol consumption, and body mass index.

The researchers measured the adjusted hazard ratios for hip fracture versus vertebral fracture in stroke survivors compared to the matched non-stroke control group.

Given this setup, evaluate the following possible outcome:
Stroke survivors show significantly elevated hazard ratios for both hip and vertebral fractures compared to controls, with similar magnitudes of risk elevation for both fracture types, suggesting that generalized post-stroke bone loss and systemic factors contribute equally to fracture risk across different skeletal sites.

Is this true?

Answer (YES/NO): NO